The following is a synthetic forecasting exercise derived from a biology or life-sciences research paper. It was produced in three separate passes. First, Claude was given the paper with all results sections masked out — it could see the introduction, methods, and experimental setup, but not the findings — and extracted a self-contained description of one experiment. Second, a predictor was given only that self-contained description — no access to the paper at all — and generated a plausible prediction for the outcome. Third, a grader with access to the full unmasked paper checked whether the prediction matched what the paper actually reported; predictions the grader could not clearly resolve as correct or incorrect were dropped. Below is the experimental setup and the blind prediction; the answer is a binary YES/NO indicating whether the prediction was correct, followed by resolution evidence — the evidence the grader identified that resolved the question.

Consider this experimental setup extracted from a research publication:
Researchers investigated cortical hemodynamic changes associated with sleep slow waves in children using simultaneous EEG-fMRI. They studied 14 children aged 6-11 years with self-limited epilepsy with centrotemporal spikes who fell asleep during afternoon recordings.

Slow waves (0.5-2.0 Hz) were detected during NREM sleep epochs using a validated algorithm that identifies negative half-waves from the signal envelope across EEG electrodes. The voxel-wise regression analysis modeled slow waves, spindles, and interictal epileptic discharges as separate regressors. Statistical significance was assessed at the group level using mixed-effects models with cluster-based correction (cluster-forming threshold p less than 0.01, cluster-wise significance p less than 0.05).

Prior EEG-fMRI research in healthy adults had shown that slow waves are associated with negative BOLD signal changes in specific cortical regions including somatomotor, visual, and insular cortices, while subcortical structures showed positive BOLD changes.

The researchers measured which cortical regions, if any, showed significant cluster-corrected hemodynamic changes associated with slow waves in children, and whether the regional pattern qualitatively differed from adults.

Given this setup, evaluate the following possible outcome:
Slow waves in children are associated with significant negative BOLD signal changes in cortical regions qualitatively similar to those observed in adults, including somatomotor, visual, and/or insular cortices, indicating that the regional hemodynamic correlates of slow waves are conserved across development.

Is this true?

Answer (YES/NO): NO